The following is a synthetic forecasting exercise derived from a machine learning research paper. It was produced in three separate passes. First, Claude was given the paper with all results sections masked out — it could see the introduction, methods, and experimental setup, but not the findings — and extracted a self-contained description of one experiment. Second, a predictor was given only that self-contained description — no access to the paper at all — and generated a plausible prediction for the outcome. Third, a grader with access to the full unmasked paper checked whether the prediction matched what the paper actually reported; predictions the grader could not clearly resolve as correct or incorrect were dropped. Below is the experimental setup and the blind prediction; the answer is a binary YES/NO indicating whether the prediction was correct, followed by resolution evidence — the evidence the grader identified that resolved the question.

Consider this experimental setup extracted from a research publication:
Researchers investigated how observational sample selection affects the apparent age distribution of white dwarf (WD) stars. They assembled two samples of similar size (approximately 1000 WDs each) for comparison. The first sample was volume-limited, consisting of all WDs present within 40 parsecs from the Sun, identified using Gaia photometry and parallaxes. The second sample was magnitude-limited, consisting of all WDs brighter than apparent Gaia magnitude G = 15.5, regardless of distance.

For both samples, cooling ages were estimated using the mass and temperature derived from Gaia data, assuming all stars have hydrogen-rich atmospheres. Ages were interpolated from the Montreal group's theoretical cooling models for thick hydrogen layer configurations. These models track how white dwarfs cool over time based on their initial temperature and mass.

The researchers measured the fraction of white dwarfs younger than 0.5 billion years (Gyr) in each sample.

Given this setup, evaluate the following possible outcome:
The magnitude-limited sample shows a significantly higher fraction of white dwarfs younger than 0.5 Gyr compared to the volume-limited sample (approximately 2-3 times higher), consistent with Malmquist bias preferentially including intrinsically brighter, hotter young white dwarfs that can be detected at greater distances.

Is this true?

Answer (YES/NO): NO